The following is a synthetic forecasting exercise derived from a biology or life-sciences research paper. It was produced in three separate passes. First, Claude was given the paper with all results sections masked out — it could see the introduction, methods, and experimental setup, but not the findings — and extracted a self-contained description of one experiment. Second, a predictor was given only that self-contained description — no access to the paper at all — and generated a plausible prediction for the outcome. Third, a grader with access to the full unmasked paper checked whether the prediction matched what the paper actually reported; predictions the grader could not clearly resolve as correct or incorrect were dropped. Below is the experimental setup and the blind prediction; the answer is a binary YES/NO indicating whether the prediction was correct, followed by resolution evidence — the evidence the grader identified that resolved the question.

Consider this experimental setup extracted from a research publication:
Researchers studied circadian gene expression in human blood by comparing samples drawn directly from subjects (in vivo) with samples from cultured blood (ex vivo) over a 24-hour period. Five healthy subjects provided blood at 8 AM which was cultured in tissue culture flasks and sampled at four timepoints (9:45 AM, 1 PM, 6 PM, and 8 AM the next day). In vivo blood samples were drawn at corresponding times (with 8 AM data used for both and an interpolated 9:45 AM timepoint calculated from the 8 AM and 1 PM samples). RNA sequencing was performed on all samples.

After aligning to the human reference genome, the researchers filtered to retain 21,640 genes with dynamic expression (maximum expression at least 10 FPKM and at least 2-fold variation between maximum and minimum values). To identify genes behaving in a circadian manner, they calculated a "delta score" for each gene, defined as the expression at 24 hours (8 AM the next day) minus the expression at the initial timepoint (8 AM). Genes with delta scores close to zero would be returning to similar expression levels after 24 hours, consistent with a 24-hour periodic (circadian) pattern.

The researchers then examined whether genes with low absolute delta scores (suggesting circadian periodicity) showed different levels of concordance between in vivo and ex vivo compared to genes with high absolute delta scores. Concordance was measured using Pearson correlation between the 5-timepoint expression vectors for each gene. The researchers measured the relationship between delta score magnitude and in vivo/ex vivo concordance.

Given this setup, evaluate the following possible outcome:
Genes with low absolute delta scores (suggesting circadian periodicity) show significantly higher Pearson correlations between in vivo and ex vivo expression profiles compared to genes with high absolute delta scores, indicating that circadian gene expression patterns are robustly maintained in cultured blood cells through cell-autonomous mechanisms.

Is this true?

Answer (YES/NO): YES